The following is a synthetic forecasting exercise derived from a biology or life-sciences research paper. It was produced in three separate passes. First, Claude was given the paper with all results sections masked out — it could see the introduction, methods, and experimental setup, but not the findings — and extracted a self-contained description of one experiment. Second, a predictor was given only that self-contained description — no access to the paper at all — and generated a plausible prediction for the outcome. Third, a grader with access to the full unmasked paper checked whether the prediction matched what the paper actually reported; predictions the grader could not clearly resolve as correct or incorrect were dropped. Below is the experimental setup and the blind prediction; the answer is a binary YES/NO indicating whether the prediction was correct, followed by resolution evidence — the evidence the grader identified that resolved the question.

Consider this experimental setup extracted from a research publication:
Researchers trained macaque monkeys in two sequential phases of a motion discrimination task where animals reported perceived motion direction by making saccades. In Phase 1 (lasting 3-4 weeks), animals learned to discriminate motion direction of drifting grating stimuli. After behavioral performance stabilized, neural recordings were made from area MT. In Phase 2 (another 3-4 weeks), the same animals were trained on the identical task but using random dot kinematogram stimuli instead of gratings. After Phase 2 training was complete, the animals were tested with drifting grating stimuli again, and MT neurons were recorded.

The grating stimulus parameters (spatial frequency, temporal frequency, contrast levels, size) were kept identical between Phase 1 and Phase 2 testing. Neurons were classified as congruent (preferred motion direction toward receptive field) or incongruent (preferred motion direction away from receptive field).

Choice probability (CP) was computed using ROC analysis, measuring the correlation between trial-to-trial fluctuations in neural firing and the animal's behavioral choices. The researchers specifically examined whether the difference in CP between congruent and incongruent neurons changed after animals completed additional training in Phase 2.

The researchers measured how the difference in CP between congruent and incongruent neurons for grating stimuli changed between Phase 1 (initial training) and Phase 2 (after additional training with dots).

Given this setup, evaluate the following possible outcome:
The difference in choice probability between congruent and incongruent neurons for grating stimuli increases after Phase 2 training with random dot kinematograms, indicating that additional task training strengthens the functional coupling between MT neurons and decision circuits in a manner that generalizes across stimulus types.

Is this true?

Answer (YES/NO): YES